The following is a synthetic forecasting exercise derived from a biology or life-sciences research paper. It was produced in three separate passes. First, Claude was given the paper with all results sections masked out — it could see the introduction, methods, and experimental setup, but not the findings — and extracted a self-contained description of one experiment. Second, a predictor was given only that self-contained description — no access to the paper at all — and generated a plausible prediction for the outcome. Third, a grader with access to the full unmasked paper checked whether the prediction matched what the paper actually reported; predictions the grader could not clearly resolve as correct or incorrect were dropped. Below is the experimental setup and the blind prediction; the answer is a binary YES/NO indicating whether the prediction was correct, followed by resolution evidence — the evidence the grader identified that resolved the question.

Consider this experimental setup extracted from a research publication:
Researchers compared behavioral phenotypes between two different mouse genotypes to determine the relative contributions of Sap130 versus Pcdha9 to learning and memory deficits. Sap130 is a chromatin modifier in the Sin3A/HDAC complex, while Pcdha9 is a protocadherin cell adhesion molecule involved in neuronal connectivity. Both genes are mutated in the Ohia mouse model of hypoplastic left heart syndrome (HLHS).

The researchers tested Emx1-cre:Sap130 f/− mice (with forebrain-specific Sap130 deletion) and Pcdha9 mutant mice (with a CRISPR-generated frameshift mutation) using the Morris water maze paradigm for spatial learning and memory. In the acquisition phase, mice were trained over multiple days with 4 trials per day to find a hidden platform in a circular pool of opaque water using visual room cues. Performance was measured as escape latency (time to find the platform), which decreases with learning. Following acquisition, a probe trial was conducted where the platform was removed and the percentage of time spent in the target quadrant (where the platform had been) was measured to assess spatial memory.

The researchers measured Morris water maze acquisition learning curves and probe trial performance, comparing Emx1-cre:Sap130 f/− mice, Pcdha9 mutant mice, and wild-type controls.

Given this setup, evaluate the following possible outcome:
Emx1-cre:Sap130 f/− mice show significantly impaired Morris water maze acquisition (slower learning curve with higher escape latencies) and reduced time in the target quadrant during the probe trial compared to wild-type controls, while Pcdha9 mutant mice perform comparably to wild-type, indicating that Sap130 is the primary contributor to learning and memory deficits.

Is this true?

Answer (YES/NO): NO